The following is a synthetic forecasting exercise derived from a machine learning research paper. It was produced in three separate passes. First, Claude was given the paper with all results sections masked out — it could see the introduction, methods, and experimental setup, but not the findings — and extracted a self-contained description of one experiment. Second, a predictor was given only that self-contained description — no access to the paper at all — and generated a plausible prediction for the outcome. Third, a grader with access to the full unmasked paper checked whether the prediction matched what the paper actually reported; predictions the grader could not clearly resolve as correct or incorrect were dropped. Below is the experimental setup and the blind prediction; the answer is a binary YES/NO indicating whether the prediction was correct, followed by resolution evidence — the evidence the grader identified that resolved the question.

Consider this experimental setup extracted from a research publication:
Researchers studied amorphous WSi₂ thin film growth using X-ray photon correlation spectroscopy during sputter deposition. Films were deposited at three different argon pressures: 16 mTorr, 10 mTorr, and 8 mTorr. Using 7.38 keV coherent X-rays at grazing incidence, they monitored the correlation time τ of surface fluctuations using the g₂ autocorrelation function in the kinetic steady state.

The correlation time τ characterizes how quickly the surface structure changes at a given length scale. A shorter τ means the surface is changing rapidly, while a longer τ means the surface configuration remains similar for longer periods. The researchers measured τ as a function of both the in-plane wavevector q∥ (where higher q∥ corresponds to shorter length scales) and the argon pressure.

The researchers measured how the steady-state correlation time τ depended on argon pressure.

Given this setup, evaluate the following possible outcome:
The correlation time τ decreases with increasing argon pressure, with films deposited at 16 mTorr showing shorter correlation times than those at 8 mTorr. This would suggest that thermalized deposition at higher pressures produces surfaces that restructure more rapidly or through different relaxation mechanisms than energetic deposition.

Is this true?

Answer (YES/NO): YES